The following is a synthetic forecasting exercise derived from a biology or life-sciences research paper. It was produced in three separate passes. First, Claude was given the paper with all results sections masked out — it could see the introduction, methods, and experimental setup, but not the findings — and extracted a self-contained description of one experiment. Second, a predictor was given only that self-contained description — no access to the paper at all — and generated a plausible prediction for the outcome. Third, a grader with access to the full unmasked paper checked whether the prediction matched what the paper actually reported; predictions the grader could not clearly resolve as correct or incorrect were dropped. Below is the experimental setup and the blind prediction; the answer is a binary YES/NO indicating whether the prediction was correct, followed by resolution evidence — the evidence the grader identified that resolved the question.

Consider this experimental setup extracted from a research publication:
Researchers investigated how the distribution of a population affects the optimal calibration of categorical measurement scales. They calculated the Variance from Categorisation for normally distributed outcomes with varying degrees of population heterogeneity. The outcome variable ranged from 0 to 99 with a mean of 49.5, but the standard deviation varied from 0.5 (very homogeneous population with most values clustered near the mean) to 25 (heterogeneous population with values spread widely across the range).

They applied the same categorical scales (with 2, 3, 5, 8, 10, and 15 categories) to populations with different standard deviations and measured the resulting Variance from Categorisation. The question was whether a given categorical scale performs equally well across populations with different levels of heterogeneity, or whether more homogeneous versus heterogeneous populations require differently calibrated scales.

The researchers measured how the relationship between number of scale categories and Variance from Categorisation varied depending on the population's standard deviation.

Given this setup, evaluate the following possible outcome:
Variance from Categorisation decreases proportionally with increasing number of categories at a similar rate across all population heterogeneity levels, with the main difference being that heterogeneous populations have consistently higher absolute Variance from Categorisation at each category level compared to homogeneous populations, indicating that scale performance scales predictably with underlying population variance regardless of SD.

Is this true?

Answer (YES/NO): NO